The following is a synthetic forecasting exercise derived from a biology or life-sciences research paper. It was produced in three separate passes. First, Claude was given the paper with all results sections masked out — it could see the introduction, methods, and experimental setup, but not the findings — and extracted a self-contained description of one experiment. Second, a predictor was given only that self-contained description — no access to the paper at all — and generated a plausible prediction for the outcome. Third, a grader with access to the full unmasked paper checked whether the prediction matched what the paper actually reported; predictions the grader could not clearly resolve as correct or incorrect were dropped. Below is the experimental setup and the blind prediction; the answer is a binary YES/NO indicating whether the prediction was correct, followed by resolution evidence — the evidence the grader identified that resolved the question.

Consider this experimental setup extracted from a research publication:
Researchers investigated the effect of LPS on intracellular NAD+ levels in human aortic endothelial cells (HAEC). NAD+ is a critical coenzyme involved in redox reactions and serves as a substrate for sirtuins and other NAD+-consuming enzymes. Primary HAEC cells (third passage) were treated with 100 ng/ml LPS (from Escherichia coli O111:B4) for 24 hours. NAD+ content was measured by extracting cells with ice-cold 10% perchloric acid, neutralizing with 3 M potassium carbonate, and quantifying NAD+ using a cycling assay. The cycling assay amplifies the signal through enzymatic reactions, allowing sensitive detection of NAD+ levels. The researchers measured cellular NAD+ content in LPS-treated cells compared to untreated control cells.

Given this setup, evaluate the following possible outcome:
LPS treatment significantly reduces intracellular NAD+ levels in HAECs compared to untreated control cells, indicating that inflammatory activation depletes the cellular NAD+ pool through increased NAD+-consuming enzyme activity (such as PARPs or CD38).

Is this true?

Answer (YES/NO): NO